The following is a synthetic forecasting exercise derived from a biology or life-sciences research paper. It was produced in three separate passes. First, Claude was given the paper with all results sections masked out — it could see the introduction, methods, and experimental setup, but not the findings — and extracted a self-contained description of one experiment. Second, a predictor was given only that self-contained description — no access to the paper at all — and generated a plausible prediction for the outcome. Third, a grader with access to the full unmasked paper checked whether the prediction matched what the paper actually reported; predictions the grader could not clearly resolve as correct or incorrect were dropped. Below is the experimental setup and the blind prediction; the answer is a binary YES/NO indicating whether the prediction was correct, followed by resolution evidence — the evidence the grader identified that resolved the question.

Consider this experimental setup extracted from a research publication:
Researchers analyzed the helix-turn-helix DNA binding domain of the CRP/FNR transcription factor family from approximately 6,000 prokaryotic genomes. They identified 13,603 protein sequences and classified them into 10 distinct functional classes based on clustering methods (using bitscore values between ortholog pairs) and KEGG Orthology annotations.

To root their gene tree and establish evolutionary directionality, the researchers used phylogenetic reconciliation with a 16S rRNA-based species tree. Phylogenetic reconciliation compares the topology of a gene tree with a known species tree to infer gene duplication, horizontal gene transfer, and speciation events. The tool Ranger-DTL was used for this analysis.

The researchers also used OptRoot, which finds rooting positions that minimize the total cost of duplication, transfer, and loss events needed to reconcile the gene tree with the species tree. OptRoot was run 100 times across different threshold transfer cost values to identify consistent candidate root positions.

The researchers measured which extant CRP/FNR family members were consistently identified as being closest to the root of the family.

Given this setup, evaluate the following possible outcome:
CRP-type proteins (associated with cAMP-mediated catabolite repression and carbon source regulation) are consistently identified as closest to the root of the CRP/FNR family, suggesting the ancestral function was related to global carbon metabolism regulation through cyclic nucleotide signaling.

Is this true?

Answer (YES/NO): NO